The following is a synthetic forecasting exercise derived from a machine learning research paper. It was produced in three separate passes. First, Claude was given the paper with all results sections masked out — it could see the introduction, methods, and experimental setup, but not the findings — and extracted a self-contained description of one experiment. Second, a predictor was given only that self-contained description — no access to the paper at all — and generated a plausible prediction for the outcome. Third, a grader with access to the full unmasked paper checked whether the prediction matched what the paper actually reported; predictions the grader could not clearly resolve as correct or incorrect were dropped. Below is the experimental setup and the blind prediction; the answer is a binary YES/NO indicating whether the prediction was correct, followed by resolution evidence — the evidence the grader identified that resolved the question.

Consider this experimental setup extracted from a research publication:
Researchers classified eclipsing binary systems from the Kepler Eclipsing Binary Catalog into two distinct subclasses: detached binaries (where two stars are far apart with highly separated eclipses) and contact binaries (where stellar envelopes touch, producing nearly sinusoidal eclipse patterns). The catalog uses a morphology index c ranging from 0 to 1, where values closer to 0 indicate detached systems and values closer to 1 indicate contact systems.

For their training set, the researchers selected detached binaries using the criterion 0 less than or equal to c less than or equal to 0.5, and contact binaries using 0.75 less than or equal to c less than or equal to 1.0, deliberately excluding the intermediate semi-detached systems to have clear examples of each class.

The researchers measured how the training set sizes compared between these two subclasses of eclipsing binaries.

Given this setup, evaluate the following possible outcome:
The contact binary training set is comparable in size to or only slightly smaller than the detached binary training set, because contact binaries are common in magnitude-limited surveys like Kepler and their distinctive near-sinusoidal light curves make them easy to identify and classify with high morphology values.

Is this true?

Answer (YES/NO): NO